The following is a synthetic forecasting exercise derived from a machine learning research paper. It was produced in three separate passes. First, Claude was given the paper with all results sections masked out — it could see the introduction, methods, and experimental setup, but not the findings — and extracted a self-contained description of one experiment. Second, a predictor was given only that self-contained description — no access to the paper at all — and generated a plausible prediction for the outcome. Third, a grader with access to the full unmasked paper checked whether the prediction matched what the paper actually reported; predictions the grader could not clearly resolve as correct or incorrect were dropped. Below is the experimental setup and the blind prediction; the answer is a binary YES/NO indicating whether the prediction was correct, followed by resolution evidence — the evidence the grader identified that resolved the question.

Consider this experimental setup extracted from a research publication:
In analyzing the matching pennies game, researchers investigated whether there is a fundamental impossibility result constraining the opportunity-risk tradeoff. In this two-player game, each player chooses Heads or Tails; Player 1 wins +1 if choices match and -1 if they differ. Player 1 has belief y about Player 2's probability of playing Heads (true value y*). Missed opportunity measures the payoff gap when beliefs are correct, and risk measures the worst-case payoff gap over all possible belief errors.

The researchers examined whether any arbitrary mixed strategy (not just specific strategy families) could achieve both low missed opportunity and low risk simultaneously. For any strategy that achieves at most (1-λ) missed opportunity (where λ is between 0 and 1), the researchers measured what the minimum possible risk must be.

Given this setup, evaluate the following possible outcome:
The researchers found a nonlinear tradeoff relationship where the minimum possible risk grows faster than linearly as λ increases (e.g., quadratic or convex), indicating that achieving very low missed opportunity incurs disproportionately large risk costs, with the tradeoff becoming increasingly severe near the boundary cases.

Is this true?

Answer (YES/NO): NO